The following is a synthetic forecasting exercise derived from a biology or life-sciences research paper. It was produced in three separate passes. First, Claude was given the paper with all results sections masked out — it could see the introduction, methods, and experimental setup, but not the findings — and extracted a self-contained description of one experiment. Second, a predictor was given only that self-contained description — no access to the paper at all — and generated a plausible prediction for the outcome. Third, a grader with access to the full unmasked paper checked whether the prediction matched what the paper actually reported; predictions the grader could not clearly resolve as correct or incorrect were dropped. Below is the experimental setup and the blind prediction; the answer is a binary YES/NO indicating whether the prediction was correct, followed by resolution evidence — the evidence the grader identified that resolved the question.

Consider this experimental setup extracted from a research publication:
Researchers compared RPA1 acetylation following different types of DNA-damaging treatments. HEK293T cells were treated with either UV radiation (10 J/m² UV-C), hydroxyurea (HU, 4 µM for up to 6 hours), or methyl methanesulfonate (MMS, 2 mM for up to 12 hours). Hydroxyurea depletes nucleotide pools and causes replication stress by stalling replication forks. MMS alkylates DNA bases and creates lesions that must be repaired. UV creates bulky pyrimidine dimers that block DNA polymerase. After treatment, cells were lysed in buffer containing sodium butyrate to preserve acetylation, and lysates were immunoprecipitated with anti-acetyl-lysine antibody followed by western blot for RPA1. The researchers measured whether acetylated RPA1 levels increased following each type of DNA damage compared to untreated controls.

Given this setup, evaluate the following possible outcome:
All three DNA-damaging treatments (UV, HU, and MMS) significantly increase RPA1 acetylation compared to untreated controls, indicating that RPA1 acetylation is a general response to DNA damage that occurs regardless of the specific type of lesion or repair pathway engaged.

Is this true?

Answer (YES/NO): NO